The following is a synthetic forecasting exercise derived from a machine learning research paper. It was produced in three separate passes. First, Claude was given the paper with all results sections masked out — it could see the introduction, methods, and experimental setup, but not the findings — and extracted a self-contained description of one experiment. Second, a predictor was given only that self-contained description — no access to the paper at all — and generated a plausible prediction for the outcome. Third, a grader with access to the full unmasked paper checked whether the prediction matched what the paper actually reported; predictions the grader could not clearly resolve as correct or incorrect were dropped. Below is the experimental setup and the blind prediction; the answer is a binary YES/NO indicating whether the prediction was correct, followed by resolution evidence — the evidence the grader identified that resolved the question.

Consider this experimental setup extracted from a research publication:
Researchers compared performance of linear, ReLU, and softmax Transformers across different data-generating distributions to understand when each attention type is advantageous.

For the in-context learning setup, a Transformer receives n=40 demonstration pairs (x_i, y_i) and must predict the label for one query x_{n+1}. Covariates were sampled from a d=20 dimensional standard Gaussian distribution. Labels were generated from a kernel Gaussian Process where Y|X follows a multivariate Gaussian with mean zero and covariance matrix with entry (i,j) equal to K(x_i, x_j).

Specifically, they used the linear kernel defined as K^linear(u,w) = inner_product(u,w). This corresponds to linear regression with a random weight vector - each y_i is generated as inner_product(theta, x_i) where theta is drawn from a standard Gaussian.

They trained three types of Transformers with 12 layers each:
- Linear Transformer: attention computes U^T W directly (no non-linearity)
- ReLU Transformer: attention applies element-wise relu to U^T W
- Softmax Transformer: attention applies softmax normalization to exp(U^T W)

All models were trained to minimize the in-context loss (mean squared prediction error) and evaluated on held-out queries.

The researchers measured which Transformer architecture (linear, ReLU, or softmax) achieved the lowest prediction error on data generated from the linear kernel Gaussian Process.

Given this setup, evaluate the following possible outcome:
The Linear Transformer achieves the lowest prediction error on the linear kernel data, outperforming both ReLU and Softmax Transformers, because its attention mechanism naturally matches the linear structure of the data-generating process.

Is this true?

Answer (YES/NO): YES